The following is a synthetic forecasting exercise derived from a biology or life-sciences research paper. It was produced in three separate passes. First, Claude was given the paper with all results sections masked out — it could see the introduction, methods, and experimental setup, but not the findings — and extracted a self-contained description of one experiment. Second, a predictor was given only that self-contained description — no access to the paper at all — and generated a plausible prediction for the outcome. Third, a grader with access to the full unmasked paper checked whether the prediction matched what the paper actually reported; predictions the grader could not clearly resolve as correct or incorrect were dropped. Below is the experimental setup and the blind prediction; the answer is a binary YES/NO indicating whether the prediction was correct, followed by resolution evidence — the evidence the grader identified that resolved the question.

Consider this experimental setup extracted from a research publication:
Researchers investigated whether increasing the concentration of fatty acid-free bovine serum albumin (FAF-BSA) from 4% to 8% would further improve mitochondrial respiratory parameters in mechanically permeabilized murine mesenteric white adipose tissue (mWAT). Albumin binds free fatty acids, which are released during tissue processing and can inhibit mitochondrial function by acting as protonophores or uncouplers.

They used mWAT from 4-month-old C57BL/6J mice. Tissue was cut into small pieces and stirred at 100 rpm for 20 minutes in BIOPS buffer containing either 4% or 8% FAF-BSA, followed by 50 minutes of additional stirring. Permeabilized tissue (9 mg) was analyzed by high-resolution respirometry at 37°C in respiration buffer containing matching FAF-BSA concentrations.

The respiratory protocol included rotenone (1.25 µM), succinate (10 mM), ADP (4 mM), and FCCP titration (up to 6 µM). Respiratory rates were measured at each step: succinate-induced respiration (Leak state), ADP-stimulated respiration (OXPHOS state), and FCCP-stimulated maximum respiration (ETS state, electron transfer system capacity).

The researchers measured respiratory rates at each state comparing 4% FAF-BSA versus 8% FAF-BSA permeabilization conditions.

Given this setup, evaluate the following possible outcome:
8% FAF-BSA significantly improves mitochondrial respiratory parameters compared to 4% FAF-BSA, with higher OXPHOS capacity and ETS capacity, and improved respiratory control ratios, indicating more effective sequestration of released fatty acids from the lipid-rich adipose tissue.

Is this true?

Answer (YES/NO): NO